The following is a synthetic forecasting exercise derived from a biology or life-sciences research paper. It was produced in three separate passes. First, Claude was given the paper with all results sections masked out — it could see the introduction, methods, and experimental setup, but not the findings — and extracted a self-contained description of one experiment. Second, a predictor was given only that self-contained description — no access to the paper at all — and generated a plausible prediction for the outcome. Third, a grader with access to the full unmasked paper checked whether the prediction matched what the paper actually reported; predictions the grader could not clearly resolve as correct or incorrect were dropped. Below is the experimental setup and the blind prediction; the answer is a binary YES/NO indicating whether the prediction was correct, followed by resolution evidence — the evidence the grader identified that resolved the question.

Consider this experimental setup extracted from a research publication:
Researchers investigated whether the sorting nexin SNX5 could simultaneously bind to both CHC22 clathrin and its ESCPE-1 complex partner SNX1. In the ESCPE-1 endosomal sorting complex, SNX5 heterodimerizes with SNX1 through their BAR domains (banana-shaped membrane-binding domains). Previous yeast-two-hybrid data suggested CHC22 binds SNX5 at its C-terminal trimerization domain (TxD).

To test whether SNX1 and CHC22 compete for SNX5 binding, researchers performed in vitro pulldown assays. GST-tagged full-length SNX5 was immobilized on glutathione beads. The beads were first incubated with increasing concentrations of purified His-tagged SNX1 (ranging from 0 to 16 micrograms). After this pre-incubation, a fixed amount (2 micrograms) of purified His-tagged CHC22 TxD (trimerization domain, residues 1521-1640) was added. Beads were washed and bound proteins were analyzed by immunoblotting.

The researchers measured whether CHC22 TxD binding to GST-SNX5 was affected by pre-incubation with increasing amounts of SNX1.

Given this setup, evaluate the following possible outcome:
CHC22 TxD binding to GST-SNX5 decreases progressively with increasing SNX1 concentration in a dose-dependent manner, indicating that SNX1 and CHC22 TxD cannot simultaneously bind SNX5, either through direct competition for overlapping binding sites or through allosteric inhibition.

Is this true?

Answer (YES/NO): YES